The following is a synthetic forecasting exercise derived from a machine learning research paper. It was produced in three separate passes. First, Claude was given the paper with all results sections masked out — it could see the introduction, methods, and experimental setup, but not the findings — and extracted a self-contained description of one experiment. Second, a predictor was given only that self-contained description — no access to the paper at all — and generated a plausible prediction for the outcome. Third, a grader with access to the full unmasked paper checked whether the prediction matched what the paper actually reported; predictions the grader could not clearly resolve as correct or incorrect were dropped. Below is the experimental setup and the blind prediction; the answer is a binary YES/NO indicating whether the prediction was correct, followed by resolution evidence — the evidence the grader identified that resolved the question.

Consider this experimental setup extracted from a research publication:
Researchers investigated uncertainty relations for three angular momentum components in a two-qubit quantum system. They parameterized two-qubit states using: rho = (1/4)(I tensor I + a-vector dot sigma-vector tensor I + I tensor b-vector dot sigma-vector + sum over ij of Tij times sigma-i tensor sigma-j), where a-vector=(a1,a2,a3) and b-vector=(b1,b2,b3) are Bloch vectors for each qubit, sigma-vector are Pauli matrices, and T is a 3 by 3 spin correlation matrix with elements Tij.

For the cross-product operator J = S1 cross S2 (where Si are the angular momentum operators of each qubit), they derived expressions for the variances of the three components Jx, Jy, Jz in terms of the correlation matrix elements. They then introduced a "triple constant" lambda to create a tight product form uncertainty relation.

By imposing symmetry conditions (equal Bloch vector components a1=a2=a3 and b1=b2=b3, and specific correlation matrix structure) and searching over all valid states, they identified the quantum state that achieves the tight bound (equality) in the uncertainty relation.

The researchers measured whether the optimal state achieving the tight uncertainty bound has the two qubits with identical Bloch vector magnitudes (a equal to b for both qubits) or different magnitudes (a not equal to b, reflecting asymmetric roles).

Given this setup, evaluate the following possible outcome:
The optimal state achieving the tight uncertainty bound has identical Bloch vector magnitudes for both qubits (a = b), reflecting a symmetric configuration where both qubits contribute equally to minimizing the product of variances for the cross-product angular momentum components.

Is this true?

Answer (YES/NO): YES